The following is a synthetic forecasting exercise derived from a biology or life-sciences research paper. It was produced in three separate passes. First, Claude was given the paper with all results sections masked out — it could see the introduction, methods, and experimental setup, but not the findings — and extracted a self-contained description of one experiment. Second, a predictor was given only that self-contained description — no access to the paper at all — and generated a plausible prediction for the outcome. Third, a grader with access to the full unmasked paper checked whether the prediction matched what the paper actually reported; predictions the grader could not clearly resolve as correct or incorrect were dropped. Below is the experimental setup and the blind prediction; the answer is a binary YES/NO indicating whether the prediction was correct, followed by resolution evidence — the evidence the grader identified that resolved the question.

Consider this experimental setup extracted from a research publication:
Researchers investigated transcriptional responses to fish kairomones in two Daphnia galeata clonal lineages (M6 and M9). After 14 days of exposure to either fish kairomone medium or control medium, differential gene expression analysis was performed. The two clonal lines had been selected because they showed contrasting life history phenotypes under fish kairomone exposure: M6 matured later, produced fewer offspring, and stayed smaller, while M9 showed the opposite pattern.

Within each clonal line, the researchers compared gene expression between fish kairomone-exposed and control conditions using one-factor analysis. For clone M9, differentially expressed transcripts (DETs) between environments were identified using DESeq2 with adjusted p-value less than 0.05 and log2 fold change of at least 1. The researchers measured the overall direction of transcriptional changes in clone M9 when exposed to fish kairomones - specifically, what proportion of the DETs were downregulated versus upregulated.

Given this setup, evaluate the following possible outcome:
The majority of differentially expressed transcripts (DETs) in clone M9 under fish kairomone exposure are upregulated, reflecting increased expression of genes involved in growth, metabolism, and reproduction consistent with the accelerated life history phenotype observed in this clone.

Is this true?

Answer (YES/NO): NO